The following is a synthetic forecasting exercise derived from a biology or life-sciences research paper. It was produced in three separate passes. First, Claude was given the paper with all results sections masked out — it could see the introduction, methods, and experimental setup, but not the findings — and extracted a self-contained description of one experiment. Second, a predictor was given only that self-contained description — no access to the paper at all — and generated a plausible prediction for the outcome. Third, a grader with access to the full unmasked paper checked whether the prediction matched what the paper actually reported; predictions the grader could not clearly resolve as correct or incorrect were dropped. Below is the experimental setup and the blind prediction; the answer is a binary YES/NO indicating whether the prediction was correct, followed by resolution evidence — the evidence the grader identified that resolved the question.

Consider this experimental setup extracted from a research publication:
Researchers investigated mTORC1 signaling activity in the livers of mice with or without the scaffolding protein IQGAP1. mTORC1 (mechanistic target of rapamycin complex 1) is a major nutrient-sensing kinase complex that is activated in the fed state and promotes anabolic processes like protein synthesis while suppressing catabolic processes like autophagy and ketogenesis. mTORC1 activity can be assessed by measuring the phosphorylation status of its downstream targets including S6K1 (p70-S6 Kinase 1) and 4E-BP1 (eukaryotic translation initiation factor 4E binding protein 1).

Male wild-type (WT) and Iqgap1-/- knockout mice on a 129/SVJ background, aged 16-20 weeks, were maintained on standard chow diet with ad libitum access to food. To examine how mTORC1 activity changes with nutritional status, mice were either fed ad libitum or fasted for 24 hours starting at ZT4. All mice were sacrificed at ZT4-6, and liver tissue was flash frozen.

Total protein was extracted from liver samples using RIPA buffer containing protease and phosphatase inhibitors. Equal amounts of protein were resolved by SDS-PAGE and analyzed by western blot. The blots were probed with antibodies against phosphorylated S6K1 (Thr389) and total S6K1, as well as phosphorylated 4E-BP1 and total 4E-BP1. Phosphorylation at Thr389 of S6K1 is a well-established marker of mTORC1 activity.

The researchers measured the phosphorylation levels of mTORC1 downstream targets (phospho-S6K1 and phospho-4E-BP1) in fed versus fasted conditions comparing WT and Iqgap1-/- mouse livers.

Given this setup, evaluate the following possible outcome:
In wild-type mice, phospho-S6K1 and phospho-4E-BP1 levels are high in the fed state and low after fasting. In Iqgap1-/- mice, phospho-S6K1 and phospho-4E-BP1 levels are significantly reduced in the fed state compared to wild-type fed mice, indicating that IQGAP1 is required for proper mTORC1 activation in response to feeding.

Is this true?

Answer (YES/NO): NO